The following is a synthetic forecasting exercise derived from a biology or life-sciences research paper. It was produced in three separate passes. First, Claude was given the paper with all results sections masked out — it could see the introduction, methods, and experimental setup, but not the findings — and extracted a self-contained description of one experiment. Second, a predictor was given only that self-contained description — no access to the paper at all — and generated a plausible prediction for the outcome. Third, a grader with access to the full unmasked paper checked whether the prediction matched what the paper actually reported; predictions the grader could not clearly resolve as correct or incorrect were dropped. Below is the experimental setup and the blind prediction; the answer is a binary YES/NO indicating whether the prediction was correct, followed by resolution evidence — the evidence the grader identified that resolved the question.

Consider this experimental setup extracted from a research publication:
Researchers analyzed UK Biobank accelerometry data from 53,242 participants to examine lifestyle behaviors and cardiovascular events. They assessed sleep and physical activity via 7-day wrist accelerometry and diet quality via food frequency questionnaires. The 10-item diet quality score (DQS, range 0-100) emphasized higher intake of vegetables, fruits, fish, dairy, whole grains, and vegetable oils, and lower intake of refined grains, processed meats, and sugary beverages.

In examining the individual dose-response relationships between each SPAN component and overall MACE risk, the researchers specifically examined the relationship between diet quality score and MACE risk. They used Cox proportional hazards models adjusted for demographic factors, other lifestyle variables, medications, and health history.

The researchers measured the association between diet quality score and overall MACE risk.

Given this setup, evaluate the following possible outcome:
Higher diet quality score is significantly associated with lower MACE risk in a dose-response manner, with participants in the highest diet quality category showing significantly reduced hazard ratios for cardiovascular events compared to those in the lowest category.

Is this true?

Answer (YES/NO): NO